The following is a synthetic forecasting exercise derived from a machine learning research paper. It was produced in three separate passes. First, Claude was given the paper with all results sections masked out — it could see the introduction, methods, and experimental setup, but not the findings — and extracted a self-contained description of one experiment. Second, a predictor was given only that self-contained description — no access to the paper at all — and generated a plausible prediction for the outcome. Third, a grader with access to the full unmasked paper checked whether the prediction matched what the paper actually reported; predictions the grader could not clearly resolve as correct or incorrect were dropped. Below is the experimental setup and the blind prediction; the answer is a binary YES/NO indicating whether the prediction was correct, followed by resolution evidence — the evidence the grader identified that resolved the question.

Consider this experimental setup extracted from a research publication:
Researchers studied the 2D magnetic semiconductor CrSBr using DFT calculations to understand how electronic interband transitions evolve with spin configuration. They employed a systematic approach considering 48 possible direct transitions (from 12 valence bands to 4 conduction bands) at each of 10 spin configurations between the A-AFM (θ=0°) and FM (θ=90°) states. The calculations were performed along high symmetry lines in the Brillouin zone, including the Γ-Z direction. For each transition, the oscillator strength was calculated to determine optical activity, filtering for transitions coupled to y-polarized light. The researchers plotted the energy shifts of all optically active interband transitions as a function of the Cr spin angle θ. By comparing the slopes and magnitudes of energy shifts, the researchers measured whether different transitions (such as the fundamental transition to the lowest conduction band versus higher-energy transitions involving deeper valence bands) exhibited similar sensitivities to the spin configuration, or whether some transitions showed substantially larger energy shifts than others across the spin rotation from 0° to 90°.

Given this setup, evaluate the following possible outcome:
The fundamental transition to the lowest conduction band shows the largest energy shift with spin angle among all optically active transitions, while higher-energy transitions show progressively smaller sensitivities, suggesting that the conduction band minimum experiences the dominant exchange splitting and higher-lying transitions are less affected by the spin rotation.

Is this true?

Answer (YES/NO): NO